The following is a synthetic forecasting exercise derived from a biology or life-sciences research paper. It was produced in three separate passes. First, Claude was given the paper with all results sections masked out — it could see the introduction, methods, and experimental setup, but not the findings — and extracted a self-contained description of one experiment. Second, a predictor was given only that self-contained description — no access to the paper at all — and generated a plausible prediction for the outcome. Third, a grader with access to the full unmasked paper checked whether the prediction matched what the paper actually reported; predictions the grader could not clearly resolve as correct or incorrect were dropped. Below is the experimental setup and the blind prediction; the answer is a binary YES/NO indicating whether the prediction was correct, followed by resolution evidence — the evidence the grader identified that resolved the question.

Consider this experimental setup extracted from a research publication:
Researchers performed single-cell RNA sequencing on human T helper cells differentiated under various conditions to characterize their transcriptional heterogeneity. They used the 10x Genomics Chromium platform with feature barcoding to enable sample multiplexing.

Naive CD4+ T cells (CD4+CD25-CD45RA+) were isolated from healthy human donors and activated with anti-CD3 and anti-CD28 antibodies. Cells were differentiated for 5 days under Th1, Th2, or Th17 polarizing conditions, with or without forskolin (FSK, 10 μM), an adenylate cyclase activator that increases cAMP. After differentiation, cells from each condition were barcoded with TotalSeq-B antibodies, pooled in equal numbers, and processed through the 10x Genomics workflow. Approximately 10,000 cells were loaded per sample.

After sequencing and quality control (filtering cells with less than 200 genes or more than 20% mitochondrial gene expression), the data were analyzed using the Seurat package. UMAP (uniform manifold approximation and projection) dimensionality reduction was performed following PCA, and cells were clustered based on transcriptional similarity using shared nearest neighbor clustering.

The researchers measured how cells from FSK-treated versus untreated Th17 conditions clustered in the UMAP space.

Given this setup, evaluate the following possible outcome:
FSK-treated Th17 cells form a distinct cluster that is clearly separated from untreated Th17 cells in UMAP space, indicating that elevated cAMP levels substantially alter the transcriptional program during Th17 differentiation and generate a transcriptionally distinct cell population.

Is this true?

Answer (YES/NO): NO